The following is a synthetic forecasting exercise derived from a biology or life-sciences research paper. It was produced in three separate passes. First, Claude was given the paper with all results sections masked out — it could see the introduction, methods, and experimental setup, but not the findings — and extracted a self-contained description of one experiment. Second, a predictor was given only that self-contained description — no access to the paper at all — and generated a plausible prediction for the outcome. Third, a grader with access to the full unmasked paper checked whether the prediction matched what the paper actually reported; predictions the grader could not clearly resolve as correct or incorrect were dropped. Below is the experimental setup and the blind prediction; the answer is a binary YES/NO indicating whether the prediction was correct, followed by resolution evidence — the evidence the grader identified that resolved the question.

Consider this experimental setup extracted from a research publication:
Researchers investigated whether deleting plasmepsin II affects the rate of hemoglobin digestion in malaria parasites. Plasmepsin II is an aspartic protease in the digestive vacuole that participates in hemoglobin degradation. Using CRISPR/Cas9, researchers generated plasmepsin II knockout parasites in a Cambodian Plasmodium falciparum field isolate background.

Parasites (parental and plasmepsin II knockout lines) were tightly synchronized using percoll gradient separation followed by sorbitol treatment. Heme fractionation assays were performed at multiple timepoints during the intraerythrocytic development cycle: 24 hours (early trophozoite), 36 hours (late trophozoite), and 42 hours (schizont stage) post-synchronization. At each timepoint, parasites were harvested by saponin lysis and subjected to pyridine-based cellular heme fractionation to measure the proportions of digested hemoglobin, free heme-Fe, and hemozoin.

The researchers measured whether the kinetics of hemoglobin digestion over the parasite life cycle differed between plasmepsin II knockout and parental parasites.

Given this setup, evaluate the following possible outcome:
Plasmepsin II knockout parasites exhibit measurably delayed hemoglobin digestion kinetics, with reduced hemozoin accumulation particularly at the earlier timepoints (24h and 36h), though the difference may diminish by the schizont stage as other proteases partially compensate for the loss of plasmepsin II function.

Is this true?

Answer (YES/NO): NO